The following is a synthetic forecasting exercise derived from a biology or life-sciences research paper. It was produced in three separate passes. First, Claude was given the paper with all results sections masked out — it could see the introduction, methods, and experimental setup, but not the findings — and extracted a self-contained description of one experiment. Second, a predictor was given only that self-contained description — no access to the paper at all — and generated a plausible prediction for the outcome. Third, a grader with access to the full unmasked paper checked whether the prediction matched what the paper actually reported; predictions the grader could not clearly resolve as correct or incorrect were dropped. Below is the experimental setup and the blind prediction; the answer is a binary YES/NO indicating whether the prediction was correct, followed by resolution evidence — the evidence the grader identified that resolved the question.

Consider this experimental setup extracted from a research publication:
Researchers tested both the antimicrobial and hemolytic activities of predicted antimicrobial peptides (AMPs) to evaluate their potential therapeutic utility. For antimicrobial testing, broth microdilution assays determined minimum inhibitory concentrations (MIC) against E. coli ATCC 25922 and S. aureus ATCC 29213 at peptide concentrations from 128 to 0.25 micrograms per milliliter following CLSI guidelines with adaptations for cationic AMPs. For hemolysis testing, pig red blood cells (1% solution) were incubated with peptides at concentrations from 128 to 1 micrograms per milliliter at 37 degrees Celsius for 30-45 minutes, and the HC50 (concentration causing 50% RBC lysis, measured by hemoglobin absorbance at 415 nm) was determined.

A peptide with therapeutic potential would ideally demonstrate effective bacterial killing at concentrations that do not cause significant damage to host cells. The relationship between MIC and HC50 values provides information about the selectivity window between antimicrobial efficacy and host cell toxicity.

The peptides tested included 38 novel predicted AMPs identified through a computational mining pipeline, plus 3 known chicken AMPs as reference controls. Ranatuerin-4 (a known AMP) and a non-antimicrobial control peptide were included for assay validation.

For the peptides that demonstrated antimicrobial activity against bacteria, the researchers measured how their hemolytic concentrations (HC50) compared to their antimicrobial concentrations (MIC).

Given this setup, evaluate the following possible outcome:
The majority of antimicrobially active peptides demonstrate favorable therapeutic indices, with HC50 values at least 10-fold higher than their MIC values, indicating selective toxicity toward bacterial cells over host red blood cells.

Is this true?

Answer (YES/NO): NO